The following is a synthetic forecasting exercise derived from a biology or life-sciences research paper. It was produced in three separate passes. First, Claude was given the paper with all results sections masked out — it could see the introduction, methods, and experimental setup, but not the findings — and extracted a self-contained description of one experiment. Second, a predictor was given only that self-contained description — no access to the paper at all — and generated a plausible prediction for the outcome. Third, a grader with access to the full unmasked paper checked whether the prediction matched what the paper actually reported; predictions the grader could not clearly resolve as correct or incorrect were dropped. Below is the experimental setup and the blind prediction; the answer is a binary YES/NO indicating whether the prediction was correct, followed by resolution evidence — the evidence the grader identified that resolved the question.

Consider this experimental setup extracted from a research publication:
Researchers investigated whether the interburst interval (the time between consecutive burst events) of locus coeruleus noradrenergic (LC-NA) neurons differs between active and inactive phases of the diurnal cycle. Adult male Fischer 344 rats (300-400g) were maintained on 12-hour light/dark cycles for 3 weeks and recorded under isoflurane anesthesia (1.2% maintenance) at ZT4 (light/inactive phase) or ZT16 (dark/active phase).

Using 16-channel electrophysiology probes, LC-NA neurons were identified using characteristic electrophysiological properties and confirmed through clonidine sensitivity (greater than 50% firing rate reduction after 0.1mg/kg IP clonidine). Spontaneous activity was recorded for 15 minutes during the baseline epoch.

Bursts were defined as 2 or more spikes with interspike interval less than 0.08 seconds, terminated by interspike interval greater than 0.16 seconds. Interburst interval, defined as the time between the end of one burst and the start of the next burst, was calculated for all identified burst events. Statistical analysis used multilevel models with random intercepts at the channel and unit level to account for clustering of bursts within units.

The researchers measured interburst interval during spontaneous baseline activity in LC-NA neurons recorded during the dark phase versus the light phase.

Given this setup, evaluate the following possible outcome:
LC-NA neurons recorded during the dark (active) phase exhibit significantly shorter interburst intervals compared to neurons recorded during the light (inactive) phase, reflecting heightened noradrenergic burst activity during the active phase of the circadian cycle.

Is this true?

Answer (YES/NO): YES